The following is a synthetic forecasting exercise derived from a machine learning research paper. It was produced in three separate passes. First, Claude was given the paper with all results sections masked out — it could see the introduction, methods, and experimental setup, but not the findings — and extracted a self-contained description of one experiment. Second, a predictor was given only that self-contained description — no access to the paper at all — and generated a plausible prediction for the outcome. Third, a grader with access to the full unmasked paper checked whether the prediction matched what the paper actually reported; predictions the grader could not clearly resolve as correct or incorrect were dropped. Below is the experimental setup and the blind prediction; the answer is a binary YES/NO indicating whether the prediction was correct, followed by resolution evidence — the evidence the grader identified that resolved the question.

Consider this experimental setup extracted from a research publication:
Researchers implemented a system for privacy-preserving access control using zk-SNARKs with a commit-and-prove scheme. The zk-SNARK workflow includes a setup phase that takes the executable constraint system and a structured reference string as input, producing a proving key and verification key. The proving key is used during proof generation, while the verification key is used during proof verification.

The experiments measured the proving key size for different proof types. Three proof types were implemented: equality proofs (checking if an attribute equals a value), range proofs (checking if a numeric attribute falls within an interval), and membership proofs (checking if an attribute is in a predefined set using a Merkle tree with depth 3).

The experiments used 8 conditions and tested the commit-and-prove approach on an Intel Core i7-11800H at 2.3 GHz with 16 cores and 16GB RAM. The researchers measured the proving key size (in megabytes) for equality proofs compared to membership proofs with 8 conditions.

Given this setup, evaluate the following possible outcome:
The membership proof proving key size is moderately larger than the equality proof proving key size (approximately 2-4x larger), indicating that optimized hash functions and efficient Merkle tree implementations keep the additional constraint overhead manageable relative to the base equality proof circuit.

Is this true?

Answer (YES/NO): YES